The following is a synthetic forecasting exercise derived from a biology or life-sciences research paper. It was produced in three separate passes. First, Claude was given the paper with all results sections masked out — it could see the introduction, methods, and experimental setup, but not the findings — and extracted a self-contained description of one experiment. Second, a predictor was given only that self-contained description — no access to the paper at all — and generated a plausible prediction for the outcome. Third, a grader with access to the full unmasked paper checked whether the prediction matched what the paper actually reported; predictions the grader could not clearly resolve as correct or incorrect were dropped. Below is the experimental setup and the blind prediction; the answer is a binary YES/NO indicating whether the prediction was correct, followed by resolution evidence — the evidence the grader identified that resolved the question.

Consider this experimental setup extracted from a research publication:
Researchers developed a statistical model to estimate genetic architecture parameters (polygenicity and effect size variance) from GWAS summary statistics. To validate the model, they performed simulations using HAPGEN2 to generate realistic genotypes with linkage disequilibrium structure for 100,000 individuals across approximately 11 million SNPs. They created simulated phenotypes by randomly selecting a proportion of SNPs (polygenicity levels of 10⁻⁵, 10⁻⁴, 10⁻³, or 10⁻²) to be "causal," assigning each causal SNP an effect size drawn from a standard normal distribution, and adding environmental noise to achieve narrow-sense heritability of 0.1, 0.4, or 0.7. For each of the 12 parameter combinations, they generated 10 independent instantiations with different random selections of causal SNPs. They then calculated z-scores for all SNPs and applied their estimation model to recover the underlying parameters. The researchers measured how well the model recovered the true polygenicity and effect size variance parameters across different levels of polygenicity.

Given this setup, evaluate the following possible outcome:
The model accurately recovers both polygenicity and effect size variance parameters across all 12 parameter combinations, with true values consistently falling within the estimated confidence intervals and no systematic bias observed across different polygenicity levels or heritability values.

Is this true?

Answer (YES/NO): NO